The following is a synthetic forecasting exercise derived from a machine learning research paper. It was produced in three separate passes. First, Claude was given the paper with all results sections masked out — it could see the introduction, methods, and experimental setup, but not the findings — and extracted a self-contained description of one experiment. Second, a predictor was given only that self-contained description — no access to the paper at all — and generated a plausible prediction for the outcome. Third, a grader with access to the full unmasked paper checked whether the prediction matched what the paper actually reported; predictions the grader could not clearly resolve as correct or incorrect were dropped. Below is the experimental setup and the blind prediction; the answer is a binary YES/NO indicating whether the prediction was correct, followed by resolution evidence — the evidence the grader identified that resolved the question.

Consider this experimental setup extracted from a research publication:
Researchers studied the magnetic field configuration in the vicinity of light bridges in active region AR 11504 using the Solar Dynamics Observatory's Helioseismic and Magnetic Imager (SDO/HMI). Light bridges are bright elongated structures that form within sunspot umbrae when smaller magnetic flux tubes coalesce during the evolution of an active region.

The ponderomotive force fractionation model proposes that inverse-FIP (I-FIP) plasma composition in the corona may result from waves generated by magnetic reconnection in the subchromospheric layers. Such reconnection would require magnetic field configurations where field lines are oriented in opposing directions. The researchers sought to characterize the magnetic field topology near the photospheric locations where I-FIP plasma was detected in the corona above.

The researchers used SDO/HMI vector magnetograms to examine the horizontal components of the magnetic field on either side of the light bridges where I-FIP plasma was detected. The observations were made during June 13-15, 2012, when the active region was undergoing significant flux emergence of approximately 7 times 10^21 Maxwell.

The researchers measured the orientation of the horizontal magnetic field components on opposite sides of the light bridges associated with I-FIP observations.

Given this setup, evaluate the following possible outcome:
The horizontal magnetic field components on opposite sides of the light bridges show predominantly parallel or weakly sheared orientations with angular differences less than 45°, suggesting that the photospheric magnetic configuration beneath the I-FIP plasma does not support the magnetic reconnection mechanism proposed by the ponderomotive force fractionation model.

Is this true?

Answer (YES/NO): NO